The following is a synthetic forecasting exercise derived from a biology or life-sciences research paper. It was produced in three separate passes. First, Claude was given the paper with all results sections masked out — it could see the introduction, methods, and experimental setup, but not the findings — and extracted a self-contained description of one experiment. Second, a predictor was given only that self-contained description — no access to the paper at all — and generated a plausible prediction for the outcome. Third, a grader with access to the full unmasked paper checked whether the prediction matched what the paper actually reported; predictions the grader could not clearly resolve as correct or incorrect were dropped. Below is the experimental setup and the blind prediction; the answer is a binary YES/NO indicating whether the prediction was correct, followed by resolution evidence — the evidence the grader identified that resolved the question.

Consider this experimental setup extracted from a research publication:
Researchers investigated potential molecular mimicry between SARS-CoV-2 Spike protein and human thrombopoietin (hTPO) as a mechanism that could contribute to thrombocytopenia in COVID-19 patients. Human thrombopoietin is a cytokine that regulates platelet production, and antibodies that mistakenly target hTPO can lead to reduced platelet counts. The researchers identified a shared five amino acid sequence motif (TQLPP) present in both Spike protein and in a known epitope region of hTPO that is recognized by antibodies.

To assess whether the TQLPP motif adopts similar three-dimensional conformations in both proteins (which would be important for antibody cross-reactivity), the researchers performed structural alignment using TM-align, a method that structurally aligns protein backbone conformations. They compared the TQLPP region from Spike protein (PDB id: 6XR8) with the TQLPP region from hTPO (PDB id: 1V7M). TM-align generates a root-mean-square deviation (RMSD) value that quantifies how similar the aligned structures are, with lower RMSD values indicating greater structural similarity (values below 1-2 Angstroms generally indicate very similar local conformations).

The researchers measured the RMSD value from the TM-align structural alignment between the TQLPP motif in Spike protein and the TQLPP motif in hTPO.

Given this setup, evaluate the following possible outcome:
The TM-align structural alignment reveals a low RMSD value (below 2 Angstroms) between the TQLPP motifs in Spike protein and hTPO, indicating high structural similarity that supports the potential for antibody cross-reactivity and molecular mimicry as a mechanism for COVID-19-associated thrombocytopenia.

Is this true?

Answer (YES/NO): YES